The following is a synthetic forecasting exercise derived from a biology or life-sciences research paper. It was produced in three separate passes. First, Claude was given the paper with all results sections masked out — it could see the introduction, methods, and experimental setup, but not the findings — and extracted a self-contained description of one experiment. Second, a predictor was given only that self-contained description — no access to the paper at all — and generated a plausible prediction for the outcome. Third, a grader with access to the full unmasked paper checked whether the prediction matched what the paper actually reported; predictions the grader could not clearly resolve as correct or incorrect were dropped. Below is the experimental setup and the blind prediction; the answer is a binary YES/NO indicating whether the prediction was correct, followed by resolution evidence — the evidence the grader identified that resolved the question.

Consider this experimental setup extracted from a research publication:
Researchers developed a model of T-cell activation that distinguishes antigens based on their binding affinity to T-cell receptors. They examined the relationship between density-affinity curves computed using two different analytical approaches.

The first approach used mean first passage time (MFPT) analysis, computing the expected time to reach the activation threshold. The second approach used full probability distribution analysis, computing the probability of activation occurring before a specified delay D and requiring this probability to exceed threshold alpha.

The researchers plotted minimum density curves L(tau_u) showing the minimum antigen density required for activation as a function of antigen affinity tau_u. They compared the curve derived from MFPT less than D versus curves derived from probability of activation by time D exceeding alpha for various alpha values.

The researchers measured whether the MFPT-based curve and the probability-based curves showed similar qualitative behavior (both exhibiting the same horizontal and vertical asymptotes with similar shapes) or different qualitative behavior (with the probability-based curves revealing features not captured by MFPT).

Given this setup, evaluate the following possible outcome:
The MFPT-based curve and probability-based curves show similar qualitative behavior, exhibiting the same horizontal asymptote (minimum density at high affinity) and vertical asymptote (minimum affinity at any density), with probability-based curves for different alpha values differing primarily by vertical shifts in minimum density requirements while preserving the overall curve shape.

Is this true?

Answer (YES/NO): NO